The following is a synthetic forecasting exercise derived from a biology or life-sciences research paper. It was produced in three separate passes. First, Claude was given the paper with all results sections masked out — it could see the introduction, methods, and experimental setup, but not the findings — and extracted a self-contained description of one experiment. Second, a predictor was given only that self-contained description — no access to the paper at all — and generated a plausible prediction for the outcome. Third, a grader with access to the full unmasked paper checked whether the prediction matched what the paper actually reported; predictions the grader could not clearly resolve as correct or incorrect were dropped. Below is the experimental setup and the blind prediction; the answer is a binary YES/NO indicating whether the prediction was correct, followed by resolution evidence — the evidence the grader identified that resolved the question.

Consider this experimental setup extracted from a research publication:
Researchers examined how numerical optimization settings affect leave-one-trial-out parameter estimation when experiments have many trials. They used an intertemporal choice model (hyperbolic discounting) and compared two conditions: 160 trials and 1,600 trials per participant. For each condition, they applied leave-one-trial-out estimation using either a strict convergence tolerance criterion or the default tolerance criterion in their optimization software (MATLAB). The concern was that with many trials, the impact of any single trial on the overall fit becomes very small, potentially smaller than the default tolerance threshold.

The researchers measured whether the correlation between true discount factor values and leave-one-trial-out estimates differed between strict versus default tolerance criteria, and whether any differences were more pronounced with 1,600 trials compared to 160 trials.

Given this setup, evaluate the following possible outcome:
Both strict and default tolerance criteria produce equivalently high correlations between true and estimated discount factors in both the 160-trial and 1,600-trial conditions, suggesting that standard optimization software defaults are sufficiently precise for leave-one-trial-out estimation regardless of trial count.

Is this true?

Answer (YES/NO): NO